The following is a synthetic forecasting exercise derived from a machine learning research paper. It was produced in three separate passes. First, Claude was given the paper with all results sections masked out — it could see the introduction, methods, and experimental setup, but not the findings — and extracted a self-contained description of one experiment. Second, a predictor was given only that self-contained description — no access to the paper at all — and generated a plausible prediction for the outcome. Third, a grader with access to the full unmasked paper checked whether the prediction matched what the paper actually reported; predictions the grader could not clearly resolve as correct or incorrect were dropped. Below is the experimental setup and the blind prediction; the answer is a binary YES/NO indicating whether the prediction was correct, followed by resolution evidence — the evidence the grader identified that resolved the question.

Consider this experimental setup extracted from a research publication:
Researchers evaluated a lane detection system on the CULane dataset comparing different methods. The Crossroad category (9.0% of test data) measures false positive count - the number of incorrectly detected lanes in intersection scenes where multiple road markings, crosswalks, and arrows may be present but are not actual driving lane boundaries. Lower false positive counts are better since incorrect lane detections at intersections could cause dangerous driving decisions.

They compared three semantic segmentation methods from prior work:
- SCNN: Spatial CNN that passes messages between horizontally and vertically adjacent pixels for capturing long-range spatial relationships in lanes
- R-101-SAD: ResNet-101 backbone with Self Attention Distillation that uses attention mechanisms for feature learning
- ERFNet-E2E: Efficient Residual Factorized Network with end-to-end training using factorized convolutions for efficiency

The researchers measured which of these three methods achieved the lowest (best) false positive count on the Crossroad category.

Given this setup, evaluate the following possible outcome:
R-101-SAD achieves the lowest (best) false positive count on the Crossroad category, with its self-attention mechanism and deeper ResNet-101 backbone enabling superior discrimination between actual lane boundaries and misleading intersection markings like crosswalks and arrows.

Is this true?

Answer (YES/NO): NO